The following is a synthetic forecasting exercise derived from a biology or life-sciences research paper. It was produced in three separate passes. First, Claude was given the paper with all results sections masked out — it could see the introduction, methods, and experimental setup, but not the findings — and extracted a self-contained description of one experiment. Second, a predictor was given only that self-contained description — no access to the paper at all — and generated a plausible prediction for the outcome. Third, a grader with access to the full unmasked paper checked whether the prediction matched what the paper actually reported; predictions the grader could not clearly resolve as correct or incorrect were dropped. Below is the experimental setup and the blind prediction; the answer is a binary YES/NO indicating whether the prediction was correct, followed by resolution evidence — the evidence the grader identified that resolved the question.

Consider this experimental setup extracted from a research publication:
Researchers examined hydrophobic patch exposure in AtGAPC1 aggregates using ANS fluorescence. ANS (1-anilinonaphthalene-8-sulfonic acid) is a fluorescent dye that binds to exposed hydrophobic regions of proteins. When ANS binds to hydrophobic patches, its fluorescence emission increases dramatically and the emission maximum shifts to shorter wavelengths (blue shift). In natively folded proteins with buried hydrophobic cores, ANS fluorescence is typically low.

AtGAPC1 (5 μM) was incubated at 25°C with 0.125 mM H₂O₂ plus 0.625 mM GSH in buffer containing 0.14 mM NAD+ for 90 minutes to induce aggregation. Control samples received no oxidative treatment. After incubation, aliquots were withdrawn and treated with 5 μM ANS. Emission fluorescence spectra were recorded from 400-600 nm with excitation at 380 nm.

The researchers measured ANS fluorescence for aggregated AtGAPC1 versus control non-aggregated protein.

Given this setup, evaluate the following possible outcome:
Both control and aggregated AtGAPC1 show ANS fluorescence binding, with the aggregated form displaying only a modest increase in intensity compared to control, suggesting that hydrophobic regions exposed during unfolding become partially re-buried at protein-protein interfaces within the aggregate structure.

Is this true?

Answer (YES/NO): NO